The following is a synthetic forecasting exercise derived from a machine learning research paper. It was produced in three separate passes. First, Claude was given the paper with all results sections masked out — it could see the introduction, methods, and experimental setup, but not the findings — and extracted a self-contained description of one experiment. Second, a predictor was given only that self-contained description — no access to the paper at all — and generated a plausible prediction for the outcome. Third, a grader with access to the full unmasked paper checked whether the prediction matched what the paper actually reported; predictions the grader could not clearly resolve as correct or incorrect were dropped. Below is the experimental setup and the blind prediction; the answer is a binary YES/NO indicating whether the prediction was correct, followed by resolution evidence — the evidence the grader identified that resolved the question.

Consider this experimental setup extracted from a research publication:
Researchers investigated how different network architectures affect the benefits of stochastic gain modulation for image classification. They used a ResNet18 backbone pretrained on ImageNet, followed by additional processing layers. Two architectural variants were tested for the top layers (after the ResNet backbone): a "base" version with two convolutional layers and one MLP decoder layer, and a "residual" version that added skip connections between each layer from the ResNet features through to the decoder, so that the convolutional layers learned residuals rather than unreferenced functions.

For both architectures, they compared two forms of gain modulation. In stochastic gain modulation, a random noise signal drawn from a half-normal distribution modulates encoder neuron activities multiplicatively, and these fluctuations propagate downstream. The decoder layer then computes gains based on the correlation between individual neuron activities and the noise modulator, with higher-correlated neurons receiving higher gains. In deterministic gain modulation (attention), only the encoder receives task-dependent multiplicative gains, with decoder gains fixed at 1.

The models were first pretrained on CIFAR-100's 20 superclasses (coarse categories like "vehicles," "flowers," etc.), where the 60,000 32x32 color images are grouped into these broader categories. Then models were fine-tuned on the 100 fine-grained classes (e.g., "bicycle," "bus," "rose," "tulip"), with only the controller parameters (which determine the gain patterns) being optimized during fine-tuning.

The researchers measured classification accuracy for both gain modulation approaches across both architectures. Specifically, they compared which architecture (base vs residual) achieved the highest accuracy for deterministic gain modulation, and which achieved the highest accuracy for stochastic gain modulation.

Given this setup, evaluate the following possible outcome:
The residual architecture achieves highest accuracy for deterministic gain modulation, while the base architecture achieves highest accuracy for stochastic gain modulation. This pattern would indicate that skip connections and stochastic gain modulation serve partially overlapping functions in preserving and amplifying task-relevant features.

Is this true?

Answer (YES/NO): NO